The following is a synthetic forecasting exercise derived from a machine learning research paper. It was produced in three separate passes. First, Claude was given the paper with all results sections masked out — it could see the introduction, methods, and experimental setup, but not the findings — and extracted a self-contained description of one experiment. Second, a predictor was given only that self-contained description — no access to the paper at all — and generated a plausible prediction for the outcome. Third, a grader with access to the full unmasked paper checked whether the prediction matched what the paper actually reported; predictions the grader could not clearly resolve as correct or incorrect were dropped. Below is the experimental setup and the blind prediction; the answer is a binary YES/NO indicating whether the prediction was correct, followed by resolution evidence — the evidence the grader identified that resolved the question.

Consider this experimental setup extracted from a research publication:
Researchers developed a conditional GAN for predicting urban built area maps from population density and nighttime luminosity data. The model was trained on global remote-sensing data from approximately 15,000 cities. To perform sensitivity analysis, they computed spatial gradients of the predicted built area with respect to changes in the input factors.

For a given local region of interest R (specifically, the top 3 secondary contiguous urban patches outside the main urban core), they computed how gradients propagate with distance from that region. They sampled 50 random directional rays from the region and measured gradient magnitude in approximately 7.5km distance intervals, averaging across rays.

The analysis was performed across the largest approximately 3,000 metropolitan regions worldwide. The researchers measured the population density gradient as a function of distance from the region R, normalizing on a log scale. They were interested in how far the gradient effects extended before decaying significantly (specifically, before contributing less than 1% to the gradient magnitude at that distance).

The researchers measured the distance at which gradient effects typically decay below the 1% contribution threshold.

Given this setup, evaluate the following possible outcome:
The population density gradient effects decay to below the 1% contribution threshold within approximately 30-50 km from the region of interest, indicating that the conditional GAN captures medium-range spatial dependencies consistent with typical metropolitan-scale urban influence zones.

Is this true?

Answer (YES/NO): NO